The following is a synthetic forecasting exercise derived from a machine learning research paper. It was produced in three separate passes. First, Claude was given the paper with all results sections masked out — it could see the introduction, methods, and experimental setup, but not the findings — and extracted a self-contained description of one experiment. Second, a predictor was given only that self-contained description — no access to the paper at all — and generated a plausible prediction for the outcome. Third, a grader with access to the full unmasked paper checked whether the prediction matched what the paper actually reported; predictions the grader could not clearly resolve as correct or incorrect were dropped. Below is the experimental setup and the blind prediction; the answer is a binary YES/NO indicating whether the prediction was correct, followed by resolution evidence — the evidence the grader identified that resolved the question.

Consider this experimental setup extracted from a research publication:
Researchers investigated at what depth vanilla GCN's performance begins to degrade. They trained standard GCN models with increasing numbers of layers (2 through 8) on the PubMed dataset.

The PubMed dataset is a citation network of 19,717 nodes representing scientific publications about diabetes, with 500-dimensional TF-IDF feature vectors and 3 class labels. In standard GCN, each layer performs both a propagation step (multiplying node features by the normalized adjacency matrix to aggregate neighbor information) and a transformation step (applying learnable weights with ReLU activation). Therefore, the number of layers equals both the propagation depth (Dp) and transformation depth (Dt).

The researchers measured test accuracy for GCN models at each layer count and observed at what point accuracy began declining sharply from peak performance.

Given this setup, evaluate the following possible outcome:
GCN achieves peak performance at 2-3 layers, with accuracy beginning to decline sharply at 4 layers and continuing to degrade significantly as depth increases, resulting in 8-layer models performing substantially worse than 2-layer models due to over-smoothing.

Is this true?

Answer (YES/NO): NO